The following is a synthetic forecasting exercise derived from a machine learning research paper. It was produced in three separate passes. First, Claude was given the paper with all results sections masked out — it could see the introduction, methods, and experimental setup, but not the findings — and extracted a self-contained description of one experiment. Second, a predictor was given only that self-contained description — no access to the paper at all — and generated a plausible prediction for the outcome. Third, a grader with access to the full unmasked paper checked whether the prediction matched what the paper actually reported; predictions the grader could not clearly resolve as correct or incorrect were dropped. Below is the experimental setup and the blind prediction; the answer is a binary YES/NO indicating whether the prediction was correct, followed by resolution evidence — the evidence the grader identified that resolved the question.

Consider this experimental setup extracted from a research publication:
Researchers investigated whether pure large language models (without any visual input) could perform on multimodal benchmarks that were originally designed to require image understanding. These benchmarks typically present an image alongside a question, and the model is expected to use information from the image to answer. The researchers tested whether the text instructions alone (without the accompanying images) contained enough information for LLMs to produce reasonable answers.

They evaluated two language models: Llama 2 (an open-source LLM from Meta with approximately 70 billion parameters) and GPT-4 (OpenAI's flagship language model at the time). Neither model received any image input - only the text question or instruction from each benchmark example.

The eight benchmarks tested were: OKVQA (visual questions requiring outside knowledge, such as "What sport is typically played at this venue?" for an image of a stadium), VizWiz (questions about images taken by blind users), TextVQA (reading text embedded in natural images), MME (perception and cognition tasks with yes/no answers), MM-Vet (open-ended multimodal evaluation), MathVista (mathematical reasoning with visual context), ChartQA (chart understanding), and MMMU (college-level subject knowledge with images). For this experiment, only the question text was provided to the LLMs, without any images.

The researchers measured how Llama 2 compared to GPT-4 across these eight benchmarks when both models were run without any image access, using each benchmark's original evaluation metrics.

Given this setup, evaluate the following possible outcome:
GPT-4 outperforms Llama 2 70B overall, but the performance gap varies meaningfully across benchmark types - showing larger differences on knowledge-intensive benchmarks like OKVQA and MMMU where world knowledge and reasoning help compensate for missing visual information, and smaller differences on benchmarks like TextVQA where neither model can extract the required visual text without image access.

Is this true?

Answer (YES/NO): NO